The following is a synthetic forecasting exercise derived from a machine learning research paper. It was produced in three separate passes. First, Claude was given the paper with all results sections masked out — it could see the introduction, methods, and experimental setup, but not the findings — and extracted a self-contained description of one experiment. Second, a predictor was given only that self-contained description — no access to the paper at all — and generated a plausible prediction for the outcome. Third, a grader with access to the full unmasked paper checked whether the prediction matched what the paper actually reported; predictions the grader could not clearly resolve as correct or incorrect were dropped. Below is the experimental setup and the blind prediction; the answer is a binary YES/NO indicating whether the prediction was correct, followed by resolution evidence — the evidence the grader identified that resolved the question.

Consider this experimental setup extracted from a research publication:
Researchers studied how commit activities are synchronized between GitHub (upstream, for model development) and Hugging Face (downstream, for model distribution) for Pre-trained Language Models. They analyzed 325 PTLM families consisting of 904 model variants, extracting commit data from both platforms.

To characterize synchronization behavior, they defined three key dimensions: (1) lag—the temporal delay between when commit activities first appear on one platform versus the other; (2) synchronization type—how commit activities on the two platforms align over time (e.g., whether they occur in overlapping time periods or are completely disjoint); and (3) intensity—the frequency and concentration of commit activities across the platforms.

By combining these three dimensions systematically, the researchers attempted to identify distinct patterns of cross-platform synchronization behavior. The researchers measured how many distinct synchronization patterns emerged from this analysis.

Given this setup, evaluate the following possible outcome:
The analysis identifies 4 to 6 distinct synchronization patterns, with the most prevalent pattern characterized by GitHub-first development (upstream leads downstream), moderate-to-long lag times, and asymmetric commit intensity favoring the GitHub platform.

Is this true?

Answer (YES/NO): NO